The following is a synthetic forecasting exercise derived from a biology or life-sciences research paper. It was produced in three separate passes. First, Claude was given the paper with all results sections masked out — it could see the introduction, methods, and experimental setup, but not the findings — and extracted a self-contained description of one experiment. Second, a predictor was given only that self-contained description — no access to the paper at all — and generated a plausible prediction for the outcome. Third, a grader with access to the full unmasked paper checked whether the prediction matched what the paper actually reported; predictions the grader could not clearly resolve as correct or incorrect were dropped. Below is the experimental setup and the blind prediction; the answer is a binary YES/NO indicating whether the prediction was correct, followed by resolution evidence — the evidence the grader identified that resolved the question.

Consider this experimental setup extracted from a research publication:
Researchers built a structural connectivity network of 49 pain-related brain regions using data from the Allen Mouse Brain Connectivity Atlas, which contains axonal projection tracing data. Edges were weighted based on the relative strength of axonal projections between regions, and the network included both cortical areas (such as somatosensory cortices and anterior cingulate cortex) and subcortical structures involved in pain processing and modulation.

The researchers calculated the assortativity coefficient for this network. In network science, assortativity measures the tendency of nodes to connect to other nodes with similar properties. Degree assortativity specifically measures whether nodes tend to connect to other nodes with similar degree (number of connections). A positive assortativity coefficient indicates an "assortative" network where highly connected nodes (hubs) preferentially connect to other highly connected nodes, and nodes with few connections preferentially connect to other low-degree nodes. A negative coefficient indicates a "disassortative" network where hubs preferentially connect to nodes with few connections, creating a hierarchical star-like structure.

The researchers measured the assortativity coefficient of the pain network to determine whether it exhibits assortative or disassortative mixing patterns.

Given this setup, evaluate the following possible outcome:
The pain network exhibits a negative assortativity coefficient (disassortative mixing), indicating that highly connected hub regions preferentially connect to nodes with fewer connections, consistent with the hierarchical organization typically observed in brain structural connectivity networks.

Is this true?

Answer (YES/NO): NO